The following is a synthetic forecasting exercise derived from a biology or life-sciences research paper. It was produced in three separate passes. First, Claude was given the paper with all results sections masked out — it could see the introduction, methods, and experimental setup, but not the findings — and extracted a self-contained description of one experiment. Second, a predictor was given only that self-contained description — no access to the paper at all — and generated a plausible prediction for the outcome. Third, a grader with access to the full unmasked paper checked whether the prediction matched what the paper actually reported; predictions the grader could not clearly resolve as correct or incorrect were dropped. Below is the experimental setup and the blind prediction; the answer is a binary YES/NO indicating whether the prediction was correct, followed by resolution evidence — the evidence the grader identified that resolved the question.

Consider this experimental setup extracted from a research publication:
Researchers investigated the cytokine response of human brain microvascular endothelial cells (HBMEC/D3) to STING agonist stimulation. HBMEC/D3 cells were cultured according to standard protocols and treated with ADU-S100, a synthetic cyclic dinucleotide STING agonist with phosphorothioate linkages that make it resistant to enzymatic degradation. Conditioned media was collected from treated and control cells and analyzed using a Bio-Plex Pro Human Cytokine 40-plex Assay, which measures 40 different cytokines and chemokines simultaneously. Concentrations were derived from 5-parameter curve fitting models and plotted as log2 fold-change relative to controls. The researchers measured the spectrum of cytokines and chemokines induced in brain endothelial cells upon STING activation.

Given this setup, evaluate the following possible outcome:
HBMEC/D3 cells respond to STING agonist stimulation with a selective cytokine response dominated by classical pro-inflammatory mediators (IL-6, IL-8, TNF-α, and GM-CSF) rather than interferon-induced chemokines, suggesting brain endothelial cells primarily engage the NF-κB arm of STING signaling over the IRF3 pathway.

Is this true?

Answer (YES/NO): NO